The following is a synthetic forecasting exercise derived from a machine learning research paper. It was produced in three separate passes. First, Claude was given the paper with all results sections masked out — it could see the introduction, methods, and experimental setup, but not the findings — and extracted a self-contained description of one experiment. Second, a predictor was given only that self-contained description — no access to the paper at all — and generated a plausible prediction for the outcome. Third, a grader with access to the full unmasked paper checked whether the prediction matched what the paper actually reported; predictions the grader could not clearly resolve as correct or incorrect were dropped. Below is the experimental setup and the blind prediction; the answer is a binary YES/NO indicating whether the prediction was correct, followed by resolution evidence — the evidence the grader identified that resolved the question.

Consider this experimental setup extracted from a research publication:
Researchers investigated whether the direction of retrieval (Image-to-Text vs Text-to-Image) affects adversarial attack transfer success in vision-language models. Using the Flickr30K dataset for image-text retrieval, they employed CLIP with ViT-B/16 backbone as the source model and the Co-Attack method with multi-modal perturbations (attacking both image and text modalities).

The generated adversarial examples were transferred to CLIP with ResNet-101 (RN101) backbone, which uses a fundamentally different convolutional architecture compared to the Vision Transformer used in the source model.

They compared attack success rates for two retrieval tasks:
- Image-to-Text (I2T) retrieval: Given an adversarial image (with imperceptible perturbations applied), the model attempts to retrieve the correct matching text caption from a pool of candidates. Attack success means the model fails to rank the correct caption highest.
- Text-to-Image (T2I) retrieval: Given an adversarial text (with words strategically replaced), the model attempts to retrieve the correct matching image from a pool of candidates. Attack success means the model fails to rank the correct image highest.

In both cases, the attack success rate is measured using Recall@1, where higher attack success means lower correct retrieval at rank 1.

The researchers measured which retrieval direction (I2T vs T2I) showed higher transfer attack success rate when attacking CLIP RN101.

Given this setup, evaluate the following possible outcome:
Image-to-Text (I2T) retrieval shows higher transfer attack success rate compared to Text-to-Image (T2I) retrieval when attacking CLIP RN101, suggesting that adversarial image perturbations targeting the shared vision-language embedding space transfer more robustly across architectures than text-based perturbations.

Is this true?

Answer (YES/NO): NO